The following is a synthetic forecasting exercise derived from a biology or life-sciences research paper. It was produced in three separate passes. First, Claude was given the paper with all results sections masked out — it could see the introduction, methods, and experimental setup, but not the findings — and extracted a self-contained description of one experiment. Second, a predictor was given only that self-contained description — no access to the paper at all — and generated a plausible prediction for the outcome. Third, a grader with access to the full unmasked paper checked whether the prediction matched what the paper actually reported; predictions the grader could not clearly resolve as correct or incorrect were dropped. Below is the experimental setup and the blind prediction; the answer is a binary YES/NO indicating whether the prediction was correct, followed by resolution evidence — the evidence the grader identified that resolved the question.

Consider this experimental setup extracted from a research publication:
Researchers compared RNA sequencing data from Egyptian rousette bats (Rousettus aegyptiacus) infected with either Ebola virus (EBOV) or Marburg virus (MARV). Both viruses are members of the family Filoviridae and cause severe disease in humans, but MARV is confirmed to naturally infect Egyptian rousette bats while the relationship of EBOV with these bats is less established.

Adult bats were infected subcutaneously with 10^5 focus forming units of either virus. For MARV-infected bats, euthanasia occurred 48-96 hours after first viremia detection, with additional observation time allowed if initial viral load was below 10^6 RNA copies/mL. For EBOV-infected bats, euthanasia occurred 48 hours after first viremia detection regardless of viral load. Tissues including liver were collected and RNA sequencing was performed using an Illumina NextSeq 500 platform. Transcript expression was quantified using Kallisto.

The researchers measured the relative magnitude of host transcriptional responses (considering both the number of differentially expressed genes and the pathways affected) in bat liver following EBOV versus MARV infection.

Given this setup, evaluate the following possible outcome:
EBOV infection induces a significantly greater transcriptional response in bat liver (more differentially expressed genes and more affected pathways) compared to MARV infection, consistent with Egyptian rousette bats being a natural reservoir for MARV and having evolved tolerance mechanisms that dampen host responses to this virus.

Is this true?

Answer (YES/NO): NO